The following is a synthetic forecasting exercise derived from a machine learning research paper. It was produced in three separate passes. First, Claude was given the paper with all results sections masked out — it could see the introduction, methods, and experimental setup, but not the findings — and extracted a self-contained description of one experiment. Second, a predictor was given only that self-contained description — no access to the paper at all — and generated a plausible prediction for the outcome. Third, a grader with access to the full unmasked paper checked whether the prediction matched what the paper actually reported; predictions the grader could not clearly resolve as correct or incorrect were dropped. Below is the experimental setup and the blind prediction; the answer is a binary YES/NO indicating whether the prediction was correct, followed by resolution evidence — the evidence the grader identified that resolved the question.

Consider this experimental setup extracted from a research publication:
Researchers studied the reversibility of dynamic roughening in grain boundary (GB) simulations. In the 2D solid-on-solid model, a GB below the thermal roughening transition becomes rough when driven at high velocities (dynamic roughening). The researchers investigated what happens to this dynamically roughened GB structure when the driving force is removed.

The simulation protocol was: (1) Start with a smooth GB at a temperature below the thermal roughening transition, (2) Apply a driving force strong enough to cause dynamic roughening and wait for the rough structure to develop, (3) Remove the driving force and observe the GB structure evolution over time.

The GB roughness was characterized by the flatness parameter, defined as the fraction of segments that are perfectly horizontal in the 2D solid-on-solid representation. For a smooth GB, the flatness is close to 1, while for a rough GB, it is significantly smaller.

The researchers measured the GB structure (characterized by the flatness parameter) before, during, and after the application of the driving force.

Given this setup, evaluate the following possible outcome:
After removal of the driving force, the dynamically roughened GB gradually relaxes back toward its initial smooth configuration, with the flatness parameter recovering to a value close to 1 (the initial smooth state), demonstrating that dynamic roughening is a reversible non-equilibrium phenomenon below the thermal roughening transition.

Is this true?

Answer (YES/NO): YES